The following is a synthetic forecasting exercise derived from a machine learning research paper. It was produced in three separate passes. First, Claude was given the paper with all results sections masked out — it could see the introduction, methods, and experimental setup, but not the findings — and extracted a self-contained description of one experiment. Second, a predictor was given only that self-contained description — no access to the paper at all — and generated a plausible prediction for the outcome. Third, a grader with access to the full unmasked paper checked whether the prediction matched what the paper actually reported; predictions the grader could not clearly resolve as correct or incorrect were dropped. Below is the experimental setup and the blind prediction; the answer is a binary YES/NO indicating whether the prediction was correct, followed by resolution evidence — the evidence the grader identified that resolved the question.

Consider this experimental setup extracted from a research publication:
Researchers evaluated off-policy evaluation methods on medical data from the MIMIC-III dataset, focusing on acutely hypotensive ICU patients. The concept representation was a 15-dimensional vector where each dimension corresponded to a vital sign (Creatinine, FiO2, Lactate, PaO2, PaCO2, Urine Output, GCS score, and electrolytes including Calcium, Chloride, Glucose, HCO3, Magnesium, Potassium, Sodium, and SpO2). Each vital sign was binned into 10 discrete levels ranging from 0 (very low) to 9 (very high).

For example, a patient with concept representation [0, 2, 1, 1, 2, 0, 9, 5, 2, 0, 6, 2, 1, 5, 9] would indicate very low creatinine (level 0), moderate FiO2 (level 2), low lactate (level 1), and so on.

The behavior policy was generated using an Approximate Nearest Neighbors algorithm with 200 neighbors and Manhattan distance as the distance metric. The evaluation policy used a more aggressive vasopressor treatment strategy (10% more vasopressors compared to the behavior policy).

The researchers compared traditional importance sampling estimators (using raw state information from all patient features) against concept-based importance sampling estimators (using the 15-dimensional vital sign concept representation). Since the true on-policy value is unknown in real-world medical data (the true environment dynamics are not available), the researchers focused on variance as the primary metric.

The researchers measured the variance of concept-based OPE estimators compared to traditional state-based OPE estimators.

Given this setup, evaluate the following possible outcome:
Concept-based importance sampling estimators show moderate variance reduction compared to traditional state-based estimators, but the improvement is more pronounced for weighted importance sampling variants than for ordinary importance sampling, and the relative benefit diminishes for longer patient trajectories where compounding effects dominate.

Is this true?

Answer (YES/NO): NO